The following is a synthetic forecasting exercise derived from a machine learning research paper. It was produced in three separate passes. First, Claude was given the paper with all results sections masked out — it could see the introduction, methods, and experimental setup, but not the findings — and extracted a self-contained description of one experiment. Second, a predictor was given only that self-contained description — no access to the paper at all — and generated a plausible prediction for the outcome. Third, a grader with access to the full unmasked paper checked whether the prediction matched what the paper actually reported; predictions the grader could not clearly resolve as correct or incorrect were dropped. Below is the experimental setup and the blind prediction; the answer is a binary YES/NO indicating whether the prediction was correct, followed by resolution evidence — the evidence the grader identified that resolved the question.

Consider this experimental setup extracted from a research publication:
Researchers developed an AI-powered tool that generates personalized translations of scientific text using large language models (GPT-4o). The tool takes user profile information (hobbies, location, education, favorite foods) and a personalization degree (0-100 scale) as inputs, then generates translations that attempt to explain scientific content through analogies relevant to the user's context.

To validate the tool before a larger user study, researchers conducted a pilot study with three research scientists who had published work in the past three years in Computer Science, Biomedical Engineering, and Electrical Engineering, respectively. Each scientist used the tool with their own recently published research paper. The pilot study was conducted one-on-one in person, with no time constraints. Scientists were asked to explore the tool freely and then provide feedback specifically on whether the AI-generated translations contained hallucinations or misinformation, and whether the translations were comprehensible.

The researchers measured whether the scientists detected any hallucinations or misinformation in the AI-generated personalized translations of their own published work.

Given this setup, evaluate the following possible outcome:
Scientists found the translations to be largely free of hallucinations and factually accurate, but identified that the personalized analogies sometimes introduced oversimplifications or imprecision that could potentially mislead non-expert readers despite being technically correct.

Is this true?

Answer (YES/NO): NO